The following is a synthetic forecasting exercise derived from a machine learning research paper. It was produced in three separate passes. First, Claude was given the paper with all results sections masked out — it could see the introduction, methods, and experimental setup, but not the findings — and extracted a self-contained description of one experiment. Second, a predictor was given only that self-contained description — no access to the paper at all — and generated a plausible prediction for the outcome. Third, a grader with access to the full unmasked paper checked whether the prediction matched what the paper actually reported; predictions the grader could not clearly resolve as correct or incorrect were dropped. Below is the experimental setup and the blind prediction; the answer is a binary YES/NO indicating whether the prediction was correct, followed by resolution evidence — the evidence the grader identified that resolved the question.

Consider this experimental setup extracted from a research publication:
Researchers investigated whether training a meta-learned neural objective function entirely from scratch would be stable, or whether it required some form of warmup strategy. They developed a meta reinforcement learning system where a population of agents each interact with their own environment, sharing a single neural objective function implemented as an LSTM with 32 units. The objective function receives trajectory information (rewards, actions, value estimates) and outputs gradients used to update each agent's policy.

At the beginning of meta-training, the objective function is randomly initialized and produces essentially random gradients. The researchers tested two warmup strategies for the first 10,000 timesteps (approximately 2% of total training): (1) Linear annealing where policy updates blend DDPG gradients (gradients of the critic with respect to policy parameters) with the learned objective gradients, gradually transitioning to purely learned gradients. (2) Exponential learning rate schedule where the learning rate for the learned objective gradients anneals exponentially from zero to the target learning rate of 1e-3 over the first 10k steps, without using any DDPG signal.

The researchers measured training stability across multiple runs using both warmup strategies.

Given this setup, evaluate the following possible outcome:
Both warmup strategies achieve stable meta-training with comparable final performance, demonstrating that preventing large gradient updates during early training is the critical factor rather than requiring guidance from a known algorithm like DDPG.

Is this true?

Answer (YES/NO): NO